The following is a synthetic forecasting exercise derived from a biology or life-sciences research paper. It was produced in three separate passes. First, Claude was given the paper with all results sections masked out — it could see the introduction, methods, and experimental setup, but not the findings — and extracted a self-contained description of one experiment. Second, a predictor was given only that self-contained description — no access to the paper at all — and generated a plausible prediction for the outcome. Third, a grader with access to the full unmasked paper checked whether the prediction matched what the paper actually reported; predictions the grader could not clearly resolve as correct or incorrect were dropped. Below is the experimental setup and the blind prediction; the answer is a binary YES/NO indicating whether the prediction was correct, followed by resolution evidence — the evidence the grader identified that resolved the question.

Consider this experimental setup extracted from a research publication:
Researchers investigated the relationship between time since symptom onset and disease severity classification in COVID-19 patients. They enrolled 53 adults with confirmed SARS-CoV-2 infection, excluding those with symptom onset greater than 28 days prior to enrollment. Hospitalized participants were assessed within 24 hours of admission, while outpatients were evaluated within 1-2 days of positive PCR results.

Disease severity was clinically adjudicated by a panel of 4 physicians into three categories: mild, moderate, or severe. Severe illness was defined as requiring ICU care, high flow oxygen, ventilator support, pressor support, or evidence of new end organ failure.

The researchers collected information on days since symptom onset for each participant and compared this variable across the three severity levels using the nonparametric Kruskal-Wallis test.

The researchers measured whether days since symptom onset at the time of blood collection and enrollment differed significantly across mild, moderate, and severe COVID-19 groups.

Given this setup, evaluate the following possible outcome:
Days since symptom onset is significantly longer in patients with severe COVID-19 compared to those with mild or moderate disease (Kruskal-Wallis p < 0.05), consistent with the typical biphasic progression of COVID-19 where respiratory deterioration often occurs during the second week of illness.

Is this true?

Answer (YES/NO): NO